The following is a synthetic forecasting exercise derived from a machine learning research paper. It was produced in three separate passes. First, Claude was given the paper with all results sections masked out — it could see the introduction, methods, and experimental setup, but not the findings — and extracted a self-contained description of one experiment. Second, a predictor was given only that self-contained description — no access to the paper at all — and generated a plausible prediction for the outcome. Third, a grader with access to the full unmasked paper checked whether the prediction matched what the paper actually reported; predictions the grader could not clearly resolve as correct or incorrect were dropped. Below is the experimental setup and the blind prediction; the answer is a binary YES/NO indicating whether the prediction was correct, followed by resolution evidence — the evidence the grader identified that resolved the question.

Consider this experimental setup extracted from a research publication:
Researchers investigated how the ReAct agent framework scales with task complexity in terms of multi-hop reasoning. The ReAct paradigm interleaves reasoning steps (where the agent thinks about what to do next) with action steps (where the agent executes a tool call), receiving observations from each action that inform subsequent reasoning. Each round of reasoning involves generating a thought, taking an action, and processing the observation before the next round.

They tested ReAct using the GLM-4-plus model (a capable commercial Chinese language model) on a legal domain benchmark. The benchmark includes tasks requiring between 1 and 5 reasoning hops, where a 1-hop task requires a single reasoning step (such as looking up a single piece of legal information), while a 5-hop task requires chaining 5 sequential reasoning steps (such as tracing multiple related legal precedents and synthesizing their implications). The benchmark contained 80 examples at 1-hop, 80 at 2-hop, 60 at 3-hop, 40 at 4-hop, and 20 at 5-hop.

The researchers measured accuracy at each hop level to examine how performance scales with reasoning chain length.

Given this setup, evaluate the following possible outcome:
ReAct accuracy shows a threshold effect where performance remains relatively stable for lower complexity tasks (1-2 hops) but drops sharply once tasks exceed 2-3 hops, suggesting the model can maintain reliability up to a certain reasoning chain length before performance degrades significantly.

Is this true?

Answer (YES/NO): YES